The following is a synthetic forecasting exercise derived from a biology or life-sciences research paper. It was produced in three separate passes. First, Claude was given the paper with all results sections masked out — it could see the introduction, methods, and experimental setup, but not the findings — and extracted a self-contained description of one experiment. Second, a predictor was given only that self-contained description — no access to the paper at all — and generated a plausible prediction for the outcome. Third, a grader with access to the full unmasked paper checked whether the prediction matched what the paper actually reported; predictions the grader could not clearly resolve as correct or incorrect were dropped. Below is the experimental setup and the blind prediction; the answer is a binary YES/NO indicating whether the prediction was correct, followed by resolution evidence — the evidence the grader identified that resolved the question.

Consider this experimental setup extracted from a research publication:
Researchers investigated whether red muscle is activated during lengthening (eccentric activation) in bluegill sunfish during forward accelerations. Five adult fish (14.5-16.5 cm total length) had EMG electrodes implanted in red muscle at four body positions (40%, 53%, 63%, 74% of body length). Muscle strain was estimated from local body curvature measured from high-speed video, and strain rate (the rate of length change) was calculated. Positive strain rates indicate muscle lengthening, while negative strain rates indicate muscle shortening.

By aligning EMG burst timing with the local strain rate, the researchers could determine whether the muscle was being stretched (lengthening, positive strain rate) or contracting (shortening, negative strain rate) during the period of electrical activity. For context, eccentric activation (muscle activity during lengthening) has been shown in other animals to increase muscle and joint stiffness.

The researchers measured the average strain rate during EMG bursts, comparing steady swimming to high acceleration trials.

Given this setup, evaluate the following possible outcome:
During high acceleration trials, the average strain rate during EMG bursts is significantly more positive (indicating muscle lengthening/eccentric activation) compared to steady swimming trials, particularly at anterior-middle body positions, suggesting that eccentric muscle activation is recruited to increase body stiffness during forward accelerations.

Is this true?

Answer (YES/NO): NO